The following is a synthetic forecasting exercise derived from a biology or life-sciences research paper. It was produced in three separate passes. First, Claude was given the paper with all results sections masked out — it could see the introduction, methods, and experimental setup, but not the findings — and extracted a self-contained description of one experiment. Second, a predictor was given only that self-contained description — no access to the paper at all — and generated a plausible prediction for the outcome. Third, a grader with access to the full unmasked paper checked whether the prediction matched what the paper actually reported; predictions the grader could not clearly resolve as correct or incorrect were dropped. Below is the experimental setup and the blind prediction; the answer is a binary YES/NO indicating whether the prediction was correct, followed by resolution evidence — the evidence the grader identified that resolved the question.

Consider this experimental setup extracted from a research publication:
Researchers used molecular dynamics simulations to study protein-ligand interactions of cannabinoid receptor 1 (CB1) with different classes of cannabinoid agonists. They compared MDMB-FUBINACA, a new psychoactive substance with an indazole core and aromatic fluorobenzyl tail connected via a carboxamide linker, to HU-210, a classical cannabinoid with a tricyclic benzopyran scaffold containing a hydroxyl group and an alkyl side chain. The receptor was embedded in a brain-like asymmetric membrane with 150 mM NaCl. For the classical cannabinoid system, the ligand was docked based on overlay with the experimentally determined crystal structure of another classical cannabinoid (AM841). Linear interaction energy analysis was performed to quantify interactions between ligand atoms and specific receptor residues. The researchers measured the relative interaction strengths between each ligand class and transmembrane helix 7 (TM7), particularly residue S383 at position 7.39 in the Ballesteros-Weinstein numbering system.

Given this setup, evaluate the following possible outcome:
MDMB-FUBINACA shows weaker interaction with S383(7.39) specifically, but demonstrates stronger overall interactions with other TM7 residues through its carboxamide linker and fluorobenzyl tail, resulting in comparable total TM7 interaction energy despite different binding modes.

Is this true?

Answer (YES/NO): NO